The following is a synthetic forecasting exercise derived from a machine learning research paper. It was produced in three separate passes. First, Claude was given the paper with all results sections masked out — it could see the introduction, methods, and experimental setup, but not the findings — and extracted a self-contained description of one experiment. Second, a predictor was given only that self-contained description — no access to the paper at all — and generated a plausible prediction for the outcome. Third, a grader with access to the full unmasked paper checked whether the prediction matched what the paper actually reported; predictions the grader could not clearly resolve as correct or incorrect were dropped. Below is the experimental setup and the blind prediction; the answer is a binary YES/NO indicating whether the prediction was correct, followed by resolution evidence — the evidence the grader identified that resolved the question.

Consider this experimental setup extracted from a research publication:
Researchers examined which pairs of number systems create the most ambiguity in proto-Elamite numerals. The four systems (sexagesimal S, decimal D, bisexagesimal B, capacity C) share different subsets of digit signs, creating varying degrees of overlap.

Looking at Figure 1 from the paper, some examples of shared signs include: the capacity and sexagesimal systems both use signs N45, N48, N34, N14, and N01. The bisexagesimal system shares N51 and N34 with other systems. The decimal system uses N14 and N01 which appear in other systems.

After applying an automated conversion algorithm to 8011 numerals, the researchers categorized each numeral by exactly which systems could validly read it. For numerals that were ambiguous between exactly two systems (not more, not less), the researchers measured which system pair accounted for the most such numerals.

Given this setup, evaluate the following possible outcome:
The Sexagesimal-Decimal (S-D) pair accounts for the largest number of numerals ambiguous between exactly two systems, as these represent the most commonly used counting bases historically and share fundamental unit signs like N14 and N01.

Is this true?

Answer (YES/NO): NO